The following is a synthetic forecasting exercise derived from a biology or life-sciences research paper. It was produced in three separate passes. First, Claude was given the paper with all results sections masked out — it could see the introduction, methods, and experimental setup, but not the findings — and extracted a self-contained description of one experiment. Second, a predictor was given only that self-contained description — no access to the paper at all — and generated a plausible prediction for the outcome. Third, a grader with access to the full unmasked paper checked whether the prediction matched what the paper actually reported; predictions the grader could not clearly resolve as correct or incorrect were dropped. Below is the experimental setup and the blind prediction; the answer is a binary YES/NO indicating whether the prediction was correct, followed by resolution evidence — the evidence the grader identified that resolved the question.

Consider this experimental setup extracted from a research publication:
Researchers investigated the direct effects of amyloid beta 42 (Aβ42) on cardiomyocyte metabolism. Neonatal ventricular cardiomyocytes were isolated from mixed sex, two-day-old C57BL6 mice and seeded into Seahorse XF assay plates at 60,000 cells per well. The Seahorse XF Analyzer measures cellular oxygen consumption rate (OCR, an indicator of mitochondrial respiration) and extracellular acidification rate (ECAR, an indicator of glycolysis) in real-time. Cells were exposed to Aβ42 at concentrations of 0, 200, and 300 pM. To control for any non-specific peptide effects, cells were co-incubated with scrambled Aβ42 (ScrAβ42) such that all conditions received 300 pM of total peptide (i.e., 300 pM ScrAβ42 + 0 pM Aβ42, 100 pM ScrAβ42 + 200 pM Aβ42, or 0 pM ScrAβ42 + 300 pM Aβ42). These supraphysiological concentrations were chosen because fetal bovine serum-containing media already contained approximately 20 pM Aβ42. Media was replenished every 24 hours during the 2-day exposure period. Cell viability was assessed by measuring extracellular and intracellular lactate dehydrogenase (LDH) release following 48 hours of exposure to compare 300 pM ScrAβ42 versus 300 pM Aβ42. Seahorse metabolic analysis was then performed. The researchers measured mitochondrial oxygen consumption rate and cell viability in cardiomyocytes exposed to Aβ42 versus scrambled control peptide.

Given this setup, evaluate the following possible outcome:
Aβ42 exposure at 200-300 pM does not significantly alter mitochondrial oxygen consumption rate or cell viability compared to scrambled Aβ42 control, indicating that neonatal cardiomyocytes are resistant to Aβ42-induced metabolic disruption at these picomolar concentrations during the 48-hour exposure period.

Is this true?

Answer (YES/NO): NO